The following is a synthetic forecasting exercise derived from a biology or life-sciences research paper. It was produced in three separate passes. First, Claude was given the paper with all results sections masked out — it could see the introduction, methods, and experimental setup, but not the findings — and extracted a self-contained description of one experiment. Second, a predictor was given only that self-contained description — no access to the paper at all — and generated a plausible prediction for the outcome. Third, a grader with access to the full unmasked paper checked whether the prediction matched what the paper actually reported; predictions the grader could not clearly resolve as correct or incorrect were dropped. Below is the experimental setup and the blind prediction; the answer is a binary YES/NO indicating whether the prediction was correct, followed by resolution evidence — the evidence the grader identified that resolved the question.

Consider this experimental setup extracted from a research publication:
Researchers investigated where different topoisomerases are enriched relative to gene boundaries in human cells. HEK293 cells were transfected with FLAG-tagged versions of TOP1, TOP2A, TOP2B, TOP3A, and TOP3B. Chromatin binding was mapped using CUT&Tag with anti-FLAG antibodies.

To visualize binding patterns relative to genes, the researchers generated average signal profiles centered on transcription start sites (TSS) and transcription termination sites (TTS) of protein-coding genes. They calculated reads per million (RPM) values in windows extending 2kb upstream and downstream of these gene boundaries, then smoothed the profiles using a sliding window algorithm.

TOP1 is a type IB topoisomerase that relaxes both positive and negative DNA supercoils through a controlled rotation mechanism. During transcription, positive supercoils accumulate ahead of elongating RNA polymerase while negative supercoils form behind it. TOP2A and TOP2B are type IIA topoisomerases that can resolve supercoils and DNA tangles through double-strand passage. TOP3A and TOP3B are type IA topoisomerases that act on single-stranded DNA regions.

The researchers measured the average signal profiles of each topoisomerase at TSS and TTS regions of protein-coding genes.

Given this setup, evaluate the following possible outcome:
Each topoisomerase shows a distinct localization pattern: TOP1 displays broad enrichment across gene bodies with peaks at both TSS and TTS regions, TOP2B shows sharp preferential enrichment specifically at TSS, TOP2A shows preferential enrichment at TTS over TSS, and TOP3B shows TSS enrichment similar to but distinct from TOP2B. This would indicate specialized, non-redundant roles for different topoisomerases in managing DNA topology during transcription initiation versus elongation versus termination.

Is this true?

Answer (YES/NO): NO